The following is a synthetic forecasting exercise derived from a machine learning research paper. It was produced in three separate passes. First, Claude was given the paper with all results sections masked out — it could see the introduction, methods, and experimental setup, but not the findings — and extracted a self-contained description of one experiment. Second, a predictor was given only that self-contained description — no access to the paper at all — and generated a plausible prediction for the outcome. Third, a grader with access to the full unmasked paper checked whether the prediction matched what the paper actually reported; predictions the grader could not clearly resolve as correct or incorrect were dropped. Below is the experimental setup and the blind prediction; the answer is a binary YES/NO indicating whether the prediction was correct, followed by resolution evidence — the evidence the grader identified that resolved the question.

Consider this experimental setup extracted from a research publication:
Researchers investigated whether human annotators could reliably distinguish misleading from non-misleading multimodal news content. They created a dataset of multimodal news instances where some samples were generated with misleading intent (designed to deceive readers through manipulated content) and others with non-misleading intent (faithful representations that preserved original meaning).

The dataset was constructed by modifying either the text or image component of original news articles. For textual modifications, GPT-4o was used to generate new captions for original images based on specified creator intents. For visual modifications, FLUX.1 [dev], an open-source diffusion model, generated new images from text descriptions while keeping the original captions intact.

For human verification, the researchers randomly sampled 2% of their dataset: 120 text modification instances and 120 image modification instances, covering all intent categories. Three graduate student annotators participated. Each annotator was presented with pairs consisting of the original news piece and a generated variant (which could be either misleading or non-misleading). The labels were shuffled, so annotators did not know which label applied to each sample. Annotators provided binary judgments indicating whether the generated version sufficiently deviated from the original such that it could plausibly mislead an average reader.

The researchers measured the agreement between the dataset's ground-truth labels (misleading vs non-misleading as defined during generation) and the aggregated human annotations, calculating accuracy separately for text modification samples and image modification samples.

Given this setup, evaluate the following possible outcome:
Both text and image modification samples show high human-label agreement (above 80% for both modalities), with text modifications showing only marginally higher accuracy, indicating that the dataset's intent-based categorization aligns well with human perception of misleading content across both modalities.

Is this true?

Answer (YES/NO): NO